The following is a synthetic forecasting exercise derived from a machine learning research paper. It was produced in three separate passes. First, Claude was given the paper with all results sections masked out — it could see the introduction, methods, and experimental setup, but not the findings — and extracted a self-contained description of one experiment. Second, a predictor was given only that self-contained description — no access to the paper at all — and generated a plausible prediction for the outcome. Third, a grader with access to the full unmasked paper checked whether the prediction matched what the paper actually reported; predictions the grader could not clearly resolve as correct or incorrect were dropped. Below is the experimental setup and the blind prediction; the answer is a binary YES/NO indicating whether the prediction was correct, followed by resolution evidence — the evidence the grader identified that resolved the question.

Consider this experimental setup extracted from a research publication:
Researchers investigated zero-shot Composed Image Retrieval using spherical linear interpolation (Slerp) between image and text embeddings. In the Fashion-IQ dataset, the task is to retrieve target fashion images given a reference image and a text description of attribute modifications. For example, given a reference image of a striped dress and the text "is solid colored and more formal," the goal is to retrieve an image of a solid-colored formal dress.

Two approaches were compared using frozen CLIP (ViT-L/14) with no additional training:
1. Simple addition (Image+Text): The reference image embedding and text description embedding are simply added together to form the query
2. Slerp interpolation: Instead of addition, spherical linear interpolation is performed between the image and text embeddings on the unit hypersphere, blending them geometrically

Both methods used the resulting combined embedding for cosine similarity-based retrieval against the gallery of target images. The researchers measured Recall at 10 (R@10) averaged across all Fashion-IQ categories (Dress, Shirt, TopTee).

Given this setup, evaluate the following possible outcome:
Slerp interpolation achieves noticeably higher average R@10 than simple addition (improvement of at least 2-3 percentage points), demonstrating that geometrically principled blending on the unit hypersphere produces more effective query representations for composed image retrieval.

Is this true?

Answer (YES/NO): YES